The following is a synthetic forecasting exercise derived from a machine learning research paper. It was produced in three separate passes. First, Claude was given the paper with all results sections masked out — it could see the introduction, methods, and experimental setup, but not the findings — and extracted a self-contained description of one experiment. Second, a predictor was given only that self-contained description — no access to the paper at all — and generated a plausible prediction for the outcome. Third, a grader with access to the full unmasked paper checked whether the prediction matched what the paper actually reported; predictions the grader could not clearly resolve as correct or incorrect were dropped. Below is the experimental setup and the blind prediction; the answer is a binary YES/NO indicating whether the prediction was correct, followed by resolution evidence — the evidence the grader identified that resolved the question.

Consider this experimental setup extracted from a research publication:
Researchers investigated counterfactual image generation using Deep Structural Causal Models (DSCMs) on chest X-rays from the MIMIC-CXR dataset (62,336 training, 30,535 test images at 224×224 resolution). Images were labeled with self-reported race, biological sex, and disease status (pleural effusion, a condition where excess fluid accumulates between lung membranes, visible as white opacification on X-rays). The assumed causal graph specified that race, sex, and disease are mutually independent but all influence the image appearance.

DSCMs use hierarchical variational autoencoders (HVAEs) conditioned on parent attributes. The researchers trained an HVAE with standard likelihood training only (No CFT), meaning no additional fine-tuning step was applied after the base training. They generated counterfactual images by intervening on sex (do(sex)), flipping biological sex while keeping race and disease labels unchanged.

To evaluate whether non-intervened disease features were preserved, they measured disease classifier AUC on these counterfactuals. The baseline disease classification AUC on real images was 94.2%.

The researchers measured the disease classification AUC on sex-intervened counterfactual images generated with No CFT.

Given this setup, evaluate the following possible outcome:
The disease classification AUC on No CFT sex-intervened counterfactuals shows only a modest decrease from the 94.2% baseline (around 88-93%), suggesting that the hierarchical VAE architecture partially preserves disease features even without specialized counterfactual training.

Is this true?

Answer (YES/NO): NO